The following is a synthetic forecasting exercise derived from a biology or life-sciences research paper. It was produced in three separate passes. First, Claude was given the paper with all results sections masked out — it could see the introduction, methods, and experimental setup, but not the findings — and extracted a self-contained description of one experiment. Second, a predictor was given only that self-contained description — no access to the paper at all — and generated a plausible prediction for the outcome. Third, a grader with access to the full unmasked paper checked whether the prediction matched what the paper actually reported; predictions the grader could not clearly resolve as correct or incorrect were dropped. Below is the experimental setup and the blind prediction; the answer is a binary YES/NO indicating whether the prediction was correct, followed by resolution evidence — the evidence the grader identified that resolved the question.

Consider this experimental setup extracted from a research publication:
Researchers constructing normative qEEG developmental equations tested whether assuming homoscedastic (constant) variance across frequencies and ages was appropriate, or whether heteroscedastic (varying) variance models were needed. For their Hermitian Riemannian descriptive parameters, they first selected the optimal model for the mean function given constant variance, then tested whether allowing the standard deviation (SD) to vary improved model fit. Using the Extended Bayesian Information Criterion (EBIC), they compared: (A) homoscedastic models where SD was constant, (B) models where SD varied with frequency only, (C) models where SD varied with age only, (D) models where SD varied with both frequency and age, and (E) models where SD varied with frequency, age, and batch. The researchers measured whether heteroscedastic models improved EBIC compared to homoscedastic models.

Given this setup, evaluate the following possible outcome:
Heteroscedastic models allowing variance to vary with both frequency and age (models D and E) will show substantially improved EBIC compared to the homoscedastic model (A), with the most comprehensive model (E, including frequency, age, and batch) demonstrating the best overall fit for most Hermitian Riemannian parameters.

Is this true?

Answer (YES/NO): NO